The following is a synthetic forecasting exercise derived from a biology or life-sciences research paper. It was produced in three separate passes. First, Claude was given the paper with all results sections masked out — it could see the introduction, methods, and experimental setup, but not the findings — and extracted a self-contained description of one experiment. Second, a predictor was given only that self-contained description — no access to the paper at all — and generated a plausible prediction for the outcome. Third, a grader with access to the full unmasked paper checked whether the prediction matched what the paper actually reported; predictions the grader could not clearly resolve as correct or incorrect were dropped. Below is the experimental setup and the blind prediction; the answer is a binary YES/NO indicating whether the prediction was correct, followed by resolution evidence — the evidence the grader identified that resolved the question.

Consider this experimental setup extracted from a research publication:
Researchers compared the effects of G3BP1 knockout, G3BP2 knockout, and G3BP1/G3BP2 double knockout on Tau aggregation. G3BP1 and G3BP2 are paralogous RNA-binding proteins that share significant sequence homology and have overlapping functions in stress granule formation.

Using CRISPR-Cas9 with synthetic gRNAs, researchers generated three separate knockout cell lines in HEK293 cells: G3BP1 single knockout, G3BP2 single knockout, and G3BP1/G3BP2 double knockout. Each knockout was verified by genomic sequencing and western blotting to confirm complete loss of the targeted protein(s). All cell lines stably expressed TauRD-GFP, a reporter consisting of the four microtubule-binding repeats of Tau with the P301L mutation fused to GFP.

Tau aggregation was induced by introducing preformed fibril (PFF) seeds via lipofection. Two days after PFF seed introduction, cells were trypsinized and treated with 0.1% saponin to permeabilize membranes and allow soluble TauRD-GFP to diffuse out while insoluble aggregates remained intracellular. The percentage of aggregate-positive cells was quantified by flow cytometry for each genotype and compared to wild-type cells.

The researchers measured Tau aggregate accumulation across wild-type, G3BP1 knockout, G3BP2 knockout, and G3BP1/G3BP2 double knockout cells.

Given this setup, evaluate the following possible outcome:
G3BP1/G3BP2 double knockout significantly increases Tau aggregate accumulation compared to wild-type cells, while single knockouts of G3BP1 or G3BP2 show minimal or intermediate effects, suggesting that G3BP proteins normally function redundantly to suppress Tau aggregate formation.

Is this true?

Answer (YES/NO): NO